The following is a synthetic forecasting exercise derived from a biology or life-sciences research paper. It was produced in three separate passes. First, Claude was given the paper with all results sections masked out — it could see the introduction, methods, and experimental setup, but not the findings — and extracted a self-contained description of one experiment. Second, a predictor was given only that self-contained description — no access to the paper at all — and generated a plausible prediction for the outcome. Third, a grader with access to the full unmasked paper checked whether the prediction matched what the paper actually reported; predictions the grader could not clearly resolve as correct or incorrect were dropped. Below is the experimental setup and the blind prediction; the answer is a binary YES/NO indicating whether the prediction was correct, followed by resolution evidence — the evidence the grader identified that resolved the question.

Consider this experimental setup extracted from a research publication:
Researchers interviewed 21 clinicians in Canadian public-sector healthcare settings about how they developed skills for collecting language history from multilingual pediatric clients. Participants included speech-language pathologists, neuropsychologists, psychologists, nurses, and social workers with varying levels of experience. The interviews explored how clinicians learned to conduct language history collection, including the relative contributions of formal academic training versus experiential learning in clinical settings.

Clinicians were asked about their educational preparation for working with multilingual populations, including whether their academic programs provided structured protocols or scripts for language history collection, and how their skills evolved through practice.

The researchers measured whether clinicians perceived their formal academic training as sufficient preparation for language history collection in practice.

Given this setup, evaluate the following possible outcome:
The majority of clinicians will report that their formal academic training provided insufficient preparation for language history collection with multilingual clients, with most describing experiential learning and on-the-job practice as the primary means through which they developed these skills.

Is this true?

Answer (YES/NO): YES